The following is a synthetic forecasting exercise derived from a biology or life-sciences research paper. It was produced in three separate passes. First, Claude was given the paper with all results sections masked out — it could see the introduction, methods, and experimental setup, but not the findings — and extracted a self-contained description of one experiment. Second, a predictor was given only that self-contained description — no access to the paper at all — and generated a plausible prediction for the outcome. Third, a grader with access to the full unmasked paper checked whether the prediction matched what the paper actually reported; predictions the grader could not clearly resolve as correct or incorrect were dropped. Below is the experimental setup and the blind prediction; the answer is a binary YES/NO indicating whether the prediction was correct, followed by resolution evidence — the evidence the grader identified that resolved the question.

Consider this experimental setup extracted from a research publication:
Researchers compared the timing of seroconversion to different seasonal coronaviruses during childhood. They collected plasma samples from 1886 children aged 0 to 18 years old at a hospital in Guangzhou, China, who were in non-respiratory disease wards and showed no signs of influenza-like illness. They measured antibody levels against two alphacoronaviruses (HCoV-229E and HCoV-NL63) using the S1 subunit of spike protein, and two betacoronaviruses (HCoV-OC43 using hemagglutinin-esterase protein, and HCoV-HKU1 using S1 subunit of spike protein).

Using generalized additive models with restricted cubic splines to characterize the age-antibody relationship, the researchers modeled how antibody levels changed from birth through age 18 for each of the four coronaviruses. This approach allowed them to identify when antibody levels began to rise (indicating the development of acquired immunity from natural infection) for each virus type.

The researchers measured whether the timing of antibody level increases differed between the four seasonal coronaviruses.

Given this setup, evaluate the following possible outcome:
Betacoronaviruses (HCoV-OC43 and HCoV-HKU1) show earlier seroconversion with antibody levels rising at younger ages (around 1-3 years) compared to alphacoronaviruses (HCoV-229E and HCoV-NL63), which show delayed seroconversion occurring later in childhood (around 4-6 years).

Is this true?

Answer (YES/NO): NO